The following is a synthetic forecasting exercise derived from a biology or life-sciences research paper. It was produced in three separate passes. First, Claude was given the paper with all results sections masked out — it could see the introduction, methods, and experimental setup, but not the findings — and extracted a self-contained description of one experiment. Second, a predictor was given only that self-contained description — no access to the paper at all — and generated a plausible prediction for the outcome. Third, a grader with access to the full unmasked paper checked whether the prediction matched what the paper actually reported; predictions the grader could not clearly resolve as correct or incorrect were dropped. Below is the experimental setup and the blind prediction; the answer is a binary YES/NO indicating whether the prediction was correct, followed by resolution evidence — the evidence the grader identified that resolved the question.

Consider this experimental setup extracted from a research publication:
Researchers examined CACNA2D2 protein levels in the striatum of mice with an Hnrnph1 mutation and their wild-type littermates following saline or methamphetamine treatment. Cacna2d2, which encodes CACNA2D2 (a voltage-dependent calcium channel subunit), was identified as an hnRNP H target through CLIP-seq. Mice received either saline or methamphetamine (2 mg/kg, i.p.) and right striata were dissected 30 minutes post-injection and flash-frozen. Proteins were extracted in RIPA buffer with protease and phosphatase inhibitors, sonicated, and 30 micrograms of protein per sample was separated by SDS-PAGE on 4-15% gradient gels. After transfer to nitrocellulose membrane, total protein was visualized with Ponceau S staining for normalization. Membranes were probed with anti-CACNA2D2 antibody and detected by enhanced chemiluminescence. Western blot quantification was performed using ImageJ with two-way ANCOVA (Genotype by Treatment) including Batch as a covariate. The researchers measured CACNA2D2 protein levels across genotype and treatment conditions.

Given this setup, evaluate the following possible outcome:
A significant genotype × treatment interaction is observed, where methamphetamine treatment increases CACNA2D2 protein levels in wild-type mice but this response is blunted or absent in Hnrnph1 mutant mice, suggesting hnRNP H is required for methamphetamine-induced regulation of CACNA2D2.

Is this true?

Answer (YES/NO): NO